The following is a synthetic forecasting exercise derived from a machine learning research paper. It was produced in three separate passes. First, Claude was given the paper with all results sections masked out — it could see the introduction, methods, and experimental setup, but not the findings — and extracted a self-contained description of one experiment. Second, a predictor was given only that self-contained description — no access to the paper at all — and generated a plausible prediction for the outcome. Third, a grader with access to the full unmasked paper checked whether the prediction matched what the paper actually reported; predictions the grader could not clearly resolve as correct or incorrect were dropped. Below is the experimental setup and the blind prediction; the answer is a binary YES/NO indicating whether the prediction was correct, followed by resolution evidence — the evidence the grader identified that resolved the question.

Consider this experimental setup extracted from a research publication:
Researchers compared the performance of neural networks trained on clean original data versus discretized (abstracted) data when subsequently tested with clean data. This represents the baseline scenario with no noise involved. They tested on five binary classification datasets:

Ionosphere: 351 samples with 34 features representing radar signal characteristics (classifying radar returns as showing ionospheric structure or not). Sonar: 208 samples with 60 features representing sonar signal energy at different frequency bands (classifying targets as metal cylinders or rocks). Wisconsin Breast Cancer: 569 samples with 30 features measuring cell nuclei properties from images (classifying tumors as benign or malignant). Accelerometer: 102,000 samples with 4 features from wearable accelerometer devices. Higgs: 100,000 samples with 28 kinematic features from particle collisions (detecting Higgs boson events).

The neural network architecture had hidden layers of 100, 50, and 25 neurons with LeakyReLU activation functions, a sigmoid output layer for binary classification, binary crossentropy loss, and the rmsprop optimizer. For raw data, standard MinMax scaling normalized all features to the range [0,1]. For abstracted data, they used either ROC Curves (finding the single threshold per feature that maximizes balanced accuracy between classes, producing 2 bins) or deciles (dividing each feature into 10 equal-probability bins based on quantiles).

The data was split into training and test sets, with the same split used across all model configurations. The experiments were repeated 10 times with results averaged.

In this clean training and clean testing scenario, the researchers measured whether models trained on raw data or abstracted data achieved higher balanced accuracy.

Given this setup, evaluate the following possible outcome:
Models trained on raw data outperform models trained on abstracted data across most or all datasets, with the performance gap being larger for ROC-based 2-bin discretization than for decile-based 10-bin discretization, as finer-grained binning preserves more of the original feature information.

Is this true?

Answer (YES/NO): NO